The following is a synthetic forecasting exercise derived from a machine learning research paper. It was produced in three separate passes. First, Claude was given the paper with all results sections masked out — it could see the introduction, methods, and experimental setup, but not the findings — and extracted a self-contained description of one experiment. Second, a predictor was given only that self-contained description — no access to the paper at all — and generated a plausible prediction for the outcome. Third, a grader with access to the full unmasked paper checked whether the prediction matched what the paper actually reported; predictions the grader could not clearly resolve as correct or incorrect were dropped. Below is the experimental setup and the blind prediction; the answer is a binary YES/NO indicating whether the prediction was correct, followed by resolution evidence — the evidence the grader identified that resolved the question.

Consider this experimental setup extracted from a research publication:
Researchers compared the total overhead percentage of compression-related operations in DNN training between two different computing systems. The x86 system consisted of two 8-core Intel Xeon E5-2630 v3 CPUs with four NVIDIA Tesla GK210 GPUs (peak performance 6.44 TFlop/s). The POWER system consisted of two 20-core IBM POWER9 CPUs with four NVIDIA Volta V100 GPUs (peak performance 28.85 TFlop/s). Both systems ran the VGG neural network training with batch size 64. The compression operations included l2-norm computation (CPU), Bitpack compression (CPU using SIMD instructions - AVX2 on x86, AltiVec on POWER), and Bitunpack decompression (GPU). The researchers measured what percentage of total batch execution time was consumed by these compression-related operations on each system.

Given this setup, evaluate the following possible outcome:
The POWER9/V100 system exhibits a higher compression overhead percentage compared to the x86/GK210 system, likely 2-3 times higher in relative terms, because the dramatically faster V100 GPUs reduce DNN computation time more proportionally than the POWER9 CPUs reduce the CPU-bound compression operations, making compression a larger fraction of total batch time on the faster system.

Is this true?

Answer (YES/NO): NO